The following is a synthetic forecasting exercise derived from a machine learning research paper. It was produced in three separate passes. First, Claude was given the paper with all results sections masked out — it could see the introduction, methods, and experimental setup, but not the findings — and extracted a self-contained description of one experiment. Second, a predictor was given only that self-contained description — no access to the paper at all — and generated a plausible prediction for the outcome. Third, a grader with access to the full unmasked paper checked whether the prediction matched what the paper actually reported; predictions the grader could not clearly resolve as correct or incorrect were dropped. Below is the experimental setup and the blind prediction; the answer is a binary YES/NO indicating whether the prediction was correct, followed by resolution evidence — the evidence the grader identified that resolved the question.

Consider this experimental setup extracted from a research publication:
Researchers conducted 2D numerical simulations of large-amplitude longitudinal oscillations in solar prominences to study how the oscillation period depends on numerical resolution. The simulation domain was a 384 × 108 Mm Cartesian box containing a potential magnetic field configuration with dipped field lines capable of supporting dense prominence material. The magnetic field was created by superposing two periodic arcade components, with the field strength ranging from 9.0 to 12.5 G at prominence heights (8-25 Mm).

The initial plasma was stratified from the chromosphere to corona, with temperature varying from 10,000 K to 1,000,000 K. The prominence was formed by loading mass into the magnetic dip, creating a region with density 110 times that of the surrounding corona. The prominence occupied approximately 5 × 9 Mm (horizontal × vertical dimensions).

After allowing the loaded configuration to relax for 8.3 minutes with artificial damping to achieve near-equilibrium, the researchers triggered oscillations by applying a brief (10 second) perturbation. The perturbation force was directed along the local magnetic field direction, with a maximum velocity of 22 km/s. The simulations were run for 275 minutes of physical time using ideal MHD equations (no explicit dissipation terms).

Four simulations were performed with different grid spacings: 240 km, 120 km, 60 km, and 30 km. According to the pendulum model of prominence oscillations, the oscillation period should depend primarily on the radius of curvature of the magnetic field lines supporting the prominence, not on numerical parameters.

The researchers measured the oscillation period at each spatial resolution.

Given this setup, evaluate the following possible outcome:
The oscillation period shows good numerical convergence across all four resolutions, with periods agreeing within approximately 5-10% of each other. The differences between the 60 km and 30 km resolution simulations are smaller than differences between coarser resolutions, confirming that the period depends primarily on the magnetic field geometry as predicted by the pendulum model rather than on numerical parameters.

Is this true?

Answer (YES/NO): NO